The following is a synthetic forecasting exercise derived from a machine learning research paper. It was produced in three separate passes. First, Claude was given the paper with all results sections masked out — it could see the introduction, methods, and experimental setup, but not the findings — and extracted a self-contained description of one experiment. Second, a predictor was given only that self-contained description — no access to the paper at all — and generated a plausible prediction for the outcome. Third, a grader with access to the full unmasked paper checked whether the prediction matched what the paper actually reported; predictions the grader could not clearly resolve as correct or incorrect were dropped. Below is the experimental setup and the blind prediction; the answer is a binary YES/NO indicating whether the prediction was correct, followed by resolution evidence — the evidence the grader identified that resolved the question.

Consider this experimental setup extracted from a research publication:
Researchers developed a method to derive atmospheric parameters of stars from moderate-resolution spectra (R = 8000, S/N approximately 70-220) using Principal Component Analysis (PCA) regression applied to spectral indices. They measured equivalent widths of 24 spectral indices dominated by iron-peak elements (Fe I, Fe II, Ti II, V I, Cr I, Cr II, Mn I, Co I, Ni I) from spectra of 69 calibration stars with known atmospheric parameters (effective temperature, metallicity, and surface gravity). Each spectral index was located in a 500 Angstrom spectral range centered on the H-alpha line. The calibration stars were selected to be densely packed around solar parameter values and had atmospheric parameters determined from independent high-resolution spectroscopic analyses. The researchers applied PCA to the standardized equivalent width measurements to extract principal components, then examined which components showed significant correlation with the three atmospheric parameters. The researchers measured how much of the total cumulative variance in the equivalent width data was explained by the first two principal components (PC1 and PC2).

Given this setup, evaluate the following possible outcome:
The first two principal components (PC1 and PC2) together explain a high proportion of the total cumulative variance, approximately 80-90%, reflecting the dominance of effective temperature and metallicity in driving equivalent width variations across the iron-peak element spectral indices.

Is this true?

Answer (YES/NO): YES